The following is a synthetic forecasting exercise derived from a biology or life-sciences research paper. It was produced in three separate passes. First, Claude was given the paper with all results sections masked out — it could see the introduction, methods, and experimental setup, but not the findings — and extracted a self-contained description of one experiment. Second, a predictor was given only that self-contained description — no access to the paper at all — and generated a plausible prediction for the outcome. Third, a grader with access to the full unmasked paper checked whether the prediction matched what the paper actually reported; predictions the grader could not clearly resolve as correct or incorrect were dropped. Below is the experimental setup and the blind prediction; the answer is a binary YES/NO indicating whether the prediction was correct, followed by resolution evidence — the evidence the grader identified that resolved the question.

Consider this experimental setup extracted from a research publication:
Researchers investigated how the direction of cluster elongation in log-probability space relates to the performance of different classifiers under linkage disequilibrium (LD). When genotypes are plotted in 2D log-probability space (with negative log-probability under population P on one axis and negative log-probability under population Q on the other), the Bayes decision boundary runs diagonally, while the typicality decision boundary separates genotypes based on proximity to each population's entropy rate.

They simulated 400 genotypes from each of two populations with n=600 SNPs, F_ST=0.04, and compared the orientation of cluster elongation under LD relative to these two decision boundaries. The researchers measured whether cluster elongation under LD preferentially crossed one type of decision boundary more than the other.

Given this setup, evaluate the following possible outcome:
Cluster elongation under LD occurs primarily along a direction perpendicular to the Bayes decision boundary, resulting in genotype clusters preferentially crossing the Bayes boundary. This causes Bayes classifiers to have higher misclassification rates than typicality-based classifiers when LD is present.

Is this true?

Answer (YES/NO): NO